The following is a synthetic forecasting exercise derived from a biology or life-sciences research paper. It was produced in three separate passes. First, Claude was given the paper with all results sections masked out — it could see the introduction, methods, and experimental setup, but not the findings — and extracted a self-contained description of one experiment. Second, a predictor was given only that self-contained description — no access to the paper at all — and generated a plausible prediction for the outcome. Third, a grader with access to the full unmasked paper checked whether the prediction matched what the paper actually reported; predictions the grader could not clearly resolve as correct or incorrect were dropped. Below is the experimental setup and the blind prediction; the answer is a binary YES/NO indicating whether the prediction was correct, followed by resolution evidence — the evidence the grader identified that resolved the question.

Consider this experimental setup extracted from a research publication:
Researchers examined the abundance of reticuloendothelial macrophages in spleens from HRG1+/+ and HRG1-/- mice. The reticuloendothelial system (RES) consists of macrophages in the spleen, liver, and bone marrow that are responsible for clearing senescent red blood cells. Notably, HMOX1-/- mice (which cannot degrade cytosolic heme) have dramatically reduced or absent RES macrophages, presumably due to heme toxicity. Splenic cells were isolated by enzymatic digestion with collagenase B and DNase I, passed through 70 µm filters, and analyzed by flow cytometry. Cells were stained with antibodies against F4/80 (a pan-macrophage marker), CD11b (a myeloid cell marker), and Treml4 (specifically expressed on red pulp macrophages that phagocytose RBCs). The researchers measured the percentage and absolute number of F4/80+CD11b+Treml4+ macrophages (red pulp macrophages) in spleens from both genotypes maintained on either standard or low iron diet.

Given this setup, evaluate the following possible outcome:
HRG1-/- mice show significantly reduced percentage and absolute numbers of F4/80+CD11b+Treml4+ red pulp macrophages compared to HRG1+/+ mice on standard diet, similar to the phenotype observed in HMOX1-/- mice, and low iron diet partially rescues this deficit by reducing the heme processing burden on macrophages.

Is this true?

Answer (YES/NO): NO